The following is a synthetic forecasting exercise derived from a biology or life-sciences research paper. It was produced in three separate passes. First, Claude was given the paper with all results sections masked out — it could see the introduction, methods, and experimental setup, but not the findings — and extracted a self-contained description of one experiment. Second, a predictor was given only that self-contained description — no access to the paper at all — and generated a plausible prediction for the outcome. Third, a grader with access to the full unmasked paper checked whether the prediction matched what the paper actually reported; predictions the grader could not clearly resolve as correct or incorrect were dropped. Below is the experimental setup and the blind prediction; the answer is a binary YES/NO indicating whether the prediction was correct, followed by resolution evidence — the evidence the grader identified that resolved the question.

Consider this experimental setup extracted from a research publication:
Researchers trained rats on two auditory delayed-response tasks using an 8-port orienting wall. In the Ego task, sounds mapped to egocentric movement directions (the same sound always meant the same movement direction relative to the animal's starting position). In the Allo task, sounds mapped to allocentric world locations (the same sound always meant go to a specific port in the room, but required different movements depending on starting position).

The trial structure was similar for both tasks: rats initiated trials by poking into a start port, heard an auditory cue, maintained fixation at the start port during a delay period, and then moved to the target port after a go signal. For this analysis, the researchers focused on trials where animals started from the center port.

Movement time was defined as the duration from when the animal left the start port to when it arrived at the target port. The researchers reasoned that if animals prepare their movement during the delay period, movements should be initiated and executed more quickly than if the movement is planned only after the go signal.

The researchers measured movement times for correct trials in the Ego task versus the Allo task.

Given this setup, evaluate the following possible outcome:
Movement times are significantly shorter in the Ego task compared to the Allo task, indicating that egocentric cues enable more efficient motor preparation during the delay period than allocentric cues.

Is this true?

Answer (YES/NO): YES